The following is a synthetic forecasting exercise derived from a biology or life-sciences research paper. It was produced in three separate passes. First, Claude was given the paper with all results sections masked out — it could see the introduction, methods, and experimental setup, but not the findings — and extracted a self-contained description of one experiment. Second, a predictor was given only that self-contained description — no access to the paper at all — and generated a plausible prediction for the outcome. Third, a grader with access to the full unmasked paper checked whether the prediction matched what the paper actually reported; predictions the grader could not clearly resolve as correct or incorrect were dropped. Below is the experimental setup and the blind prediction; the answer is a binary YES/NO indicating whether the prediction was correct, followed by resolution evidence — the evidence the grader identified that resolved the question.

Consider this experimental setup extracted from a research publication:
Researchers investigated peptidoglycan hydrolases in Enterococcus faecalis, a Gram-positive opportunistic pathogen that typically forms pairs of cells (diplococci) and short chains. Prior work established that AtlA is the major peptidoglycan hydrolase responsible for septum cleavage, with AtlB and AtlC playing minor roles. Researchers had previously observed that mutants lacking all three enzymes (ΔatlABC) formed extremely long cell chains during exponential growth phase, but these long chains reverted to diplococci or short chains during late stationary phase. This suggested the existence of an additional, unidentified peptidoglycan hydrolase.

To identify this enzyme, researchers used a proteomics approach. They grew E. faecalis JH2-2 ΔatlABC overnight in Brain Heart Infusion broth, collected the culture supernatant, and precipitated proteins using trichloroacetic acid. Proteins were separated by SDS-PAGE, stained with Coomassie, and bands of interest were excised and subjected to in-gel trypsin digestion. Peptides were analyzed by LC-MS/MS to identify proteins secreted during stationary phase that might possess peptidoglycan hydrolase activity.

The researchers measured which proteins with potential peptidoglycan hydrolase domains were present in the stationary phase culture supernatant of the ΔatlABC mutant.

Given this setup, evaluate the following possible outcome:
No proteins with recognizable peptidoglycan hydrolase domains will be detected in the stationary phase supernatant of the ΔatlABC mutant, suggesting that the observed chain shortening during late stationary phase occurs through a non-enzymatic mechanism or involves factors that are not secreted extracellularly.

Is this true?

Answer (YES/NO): NO